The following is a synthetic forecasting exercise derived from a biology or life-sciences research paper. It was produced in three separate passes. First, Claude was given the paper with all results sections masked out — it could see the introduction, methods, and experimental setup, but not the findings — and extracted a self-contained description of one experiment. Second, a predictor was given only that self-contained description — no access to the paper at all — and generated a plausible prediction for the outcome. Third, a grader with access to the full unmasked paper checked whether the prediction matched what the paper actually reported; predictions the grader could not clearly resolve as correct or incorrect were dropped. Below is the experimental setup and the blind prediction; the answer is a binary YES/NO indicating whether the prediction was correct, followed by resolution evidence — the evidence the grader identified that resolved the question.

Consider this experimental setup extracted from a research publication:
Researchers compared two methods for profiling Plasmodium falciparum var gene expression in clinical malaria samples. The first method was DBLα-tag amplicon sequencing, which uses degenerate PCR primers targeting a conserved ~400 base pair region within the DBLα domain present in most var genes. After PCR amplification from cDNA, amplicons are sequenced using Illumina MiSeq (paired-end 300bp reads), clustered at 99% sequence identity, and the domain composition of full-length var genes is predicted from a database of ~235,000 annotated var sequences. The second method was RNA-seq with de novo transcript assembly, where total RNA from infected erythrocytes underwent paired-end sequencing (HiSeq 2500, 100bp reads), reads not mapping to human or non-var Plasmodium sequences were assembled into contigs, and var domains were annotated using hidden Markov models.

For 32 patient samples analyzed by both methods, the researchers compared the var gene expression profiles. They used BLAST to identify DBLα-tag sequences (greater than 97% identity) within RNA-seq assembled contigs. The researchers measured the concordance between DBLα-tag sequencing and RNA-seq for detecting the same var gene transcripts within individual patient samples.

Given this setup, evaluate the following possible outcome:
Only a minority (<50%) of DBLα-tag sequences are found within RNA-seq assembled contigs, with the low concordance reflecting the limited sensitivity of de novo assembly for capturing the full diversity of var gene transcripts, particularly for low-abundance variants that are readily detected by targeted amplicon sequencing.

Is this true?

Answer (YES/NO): NO